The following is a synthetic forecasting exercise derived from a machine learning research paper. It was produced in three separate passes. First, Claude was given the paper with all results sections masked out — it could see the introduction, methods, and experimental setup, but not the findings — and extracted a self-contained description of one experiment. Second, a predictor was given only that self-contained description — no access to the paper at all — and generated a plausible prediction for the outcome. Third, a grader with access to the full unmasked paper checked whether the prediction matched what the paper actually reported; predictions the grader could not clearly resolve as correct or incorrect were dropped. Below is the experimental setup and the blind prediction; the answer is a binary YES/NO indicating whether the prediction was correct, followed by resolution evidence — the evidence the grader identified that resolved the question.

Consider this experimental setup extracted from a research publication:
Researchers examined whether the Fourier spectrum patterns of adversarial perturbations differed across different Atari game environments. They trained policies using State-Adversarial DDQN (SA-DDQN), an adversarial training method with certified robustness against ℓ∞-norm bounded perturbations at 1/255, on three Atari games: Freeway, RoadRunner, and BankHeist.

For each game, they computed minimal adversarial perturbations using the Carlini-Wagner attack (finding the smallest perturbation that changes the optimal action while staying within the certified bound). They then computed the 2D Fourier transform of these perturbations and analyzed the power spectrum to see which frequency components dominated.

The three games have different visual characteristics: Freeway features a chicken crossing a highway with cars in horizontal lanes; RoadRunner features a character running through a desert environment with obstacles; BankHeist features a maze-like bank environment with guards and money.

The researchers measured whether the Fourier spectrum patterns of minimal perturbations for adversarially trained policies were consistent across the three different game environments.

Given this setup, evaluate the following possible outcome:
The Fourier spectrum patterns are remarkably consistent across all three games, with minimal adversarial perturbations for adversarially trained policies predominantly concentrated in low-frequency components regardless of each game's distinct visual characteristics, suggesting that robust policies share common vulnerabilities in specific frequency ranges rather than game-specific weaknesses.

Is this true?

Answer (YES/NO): YES